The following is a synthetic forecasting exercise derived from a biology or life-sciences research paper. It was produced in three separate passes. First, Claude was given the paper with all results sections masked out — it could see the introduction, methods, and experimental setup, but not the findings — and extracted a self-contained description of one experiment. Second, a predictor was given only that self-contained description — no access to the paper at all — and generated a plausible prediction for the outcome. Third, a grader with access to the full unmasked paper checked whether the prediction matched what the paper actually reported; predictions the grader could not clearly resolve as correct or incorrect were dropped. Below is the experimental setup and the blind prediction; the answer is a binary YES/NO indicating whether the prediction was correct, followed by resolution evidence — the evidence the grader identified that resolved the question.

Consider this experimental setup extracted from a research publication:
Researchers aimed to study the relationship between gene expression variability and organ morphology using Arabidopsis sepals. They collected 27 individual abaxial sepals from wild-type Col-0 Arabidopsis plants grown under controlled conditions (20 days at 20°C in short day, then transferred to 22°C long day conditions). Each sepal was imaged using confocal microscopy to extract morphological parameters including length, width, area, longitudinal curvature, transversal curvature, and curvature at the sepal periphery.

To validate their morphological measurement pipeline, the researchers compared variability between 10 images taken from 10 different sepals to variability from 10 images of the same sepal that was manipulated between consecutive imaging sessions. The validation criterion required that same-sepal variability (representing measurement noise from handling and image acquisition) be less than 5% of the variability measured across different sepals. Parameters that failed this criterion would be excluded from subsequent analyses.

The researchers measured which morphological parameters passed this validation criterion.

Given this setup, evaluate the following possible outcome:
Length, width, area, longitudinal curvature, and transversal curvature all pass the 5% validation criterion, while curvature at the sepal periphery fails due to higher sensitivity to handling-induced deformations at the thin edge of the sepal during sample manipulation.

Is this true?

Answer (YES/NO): NO